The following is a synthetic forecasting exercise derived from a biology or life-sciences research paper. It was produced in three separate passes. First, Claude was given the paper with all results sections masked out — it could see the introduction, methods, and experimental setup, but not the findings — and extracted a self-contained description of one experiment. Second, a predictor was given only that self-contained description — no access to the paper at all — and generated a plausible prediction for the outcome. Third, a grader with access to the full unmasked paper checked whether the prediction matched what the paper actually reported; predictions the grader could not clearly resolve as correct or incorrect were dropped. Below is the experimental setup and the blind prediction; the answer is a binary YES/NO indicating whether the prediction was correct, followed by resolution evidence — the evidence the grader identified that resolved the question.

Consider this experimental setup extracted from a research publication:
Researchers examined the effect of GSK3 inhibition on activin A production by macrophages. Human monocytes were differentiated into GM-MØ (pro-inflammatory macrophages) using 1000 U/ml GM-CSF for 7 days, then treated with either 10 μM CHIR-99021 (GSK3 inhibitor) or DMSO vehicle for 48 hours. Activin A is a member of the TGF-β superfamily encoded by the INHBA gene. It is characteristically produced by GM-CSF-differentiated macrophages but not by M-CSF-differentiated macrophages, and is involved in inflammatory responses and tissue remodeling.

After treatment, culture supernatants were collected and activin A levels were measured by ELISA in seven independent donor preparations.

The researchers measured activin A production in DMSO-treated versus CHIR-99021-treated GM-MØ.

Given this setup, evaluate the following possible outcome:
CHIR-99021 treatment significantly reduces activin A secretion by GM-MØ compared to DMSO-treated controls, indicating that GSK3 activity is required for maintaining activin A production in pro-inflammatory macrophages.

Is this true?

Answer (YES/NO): YES